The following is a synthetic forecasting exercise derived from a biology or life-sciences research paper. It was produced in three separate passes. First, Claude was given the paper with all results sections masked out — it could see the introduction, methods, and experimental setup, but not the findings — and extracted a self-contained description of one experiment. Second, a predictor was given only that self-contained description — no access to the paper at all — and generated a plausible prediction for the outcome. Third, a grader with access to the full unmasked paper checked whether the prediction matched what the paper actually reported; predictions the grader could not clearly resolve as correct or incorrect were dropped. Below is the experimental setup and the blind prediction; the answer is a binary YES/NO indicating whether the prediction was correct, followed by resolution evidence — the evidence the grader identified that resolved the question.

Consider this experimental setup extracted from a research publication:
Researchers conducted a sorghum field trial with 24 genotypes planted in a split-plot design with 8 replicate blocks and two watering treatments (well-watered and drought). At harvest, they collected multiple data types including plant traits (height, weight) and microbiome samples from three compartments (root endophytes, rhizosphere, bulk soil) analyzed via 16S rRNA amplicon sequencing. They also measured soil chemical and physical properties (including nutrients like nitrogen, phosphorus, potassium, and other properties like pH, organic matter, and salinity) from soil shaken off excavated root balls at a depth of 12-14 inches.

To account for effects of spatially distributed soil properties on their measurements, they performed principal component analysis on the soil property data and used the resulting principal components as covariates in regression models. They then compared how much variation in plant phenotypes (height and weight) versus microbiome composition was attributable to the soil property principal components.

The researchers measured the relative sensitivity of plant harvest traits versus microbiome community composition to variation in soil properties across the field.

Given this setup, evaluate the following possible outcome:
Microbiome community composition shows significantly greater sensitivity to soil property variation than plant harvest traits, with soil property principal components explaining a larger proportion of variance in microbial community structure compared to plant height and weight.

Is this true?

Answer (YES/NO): YES